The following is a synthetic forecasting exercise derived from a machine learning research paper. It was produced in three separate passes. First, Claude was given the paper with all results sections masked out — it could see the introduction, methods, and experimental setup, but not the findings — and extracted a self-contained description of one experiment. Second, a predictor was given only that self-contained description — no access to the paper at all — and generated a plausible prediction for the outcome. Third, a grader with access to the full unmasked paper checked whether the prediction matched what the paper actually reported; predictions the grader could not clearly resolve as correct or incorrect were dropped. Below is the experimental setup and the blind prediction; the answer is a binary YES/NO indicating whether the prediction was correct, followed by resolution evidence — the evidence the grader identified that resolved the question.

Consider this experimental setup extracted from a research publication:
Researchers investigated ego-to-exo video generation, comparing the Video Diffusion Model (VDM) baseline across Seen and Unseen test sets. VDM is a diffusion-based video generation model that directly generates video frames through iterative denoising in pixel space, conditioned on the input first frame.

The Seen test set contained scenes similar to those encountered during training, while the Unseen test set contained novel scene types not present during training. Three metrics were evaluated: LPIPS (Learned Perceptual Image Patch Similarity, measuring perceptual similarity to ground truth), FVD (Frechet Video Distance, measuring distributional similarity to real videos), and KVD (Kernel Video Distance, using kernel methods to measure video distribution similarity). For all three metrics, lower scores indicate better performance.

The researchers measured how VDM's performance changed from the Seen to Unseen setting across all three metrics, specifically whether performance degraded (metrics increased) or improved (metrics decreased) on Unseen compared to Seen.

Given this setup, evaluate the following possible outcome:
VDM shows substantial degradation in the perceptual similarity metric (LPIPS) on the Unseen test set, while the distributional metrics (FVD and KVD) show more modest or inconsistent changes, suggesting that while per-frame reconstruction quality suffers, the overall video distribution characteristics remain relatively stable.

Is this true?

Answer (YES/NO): NO